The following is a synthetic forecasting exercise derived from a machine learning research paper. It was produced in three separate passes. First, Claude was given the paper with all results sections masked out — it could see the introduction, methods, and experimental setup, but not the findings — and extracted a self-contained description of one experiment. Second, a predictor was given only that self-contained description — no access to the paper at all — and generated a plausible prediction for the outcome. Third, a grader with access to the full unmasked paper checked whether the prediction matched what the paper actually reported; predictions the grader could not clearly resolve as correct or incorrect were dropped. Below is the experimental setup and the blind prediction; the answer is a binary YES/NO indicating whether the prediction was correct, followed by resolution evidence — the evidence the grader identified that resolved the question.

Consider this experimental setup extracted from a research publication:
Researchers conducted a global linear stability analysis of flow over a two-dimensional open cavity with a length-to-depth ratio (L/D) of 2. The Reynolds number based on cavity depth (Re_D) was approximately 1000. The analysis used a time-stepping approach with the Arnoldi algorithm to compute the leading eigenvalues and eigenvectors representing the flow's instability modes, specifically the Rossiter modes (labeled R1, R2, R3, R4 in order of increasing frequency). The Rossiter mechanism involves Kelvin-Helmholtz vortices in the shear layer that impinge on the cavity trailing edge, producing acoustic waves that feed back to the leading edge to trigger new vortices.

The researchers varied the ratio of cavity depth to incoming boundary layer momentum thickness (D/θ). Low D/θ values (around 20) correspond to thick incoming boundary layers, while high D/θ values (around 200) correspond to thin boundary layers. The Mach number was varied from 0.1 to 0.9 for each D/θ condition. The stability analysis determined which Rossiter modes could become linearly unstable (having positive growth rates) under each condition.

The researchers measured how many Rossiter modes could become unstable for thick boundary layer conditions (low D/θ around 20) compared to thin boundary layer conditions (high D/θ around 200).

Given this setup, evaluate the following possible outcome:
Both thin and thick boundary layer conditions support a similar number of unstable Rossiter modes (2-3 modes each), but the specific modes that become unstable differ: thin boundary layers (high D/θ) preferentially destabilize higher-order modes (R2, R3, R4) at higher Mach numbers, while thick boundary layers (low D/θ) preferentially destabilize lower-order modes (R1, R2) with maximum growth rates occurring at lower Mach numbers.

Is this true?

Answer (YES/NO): NO